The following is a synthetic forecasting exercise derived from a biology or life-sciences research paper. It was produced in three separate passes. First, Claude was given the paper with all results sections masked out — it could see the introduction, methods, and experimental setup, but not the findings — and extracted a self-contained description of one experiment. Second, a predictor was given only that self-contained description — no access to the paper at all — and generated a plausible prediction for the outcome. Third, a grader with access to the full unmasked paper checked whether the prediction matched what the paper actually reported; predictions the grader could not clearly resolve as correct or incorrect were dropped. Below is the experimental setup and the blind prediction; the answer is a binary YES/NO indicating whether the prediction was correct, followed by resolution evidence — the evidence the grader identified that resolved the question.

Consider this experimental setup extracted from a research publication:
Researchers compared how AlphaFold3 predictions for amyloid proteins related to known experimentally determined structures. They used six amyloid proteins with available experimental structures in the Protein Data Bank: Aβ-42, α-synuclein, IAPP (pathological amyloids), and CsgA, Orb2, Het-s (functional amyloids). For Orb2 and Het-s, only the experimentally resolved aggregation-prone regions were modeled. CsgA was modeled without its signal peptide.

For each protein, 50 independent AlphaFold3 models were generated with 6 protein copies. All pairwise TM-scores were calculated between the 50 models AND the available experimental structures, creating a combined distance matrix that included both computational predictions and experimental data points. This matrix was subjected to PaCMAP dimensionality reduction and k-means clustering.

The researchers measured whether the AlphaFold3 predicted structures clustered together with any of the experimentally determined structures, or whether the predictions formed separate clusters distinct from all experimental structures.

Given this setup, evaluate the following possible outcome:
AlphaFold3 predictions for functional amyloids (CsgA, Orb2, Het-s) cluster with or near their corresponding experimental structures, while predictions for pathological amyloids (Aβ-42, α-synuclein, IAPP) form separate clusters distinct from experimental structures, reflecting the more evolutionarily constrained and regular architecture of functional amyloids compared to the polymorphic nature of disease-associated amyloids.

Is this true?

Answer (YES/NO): NO